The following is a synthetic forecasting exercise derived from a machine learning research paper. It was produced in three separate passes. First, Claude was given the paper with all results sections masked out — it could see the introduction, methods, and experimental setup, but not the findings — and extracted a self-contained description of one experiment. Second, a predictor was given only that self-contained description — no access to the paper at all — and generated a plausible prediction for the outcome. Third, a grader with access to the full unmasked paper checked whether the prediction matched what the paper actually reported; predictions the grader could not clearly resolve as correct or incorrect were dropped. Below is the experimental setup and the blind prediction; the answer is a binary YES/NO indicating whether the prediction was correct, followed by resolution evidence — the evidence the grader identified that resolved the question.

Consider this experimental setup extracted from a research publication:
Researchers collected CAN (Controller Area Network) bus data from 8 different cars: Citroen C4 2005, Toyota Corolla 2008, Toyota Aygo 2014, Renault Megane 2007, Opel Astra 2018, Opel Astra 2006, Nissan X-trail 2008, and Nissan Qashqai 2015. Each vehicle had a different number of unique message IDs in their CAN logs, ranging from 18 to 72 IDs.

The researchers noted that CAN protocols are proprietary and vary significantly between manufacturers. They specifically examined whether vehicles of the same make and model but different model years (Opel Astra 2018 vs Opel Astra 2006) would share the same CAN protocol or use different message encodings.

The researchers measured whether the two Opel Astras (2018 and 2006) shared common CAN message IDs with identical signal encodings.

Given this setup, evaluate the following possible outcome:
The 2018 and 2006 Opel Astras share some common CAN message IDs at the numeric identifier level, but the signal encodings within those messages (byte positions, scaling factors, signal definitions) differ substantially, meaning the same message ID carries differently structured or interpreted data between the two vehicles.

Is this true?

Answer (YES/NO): YES